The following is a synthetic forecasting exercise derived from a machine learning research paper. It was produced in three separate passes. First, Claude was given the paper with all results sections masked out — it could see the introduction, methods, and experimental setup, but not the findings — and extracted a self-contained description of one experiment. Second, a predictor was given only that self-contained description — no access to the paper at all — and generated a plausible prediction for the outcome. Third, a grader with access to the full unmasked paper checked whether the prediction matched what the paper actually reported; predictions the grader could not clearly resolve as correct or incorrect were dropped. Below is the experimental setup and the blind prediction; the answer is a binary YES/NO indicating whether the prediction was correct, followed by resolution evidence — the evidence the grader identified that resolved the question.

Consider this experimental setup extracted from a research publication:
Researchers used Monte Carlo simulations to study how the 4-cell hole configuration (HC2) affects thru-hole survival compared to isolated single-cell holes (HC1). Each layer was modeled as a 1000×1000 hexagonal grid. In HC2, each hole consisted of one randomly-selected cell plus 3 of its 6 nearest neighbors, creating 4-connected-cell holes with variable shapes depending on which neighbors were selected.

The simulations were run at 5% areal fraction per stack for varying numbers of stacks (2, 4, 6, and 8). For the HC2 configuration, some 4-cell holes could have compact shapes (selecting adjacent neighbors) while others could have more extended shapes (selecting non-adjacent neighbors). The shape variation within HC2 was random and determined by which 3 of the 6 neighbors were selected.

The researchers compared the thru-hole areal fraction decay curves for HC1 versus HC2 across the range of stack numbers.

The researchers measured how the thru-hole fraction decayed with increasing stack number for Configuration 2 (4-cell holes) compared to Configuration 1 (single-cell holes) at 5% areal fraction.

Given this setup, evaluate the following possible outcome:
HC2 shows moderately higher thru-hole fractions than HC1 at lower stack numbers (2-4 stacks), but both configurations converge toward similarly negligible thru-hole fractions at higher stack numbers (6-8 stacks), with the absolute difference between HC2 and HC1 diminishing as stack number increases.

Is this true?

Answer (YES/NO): NO